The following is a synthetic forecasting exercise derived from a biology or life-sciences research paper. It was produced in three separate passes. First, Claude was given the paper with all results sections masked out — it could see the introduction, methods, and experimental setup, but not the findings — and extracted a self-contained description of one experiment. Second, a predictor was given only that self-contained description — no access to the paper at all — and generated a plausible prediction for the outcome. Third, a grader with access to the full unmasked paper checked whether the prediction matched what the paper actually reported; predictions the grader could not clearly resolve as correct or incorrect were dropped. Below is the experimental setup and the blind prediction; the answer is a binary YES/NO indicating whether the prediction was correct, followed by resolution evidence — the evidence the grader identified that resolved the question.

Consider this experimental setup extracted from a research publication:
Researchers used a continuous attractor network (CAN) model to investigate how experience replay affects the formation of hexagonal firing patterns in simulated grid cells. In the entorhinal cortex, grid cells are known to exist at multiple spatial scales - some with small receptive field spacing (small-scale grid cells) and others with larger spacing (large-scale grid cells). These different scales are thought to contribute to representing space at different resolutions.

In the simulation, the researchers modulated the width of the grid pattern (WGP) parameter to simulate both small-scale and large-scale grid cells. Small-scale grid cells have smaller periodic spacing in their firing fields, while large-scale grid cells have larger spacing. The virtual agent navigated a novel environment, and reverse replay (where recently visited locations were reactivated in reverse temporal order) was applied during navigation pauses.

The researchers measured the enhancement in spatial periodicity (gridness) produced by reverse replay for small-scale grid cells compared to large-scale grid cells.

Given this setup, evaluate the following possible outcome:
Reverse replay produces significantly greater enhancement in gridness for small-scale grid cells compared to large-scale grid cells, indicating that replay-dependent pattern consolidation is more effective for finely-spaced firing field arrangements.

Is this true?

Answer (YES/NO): YES